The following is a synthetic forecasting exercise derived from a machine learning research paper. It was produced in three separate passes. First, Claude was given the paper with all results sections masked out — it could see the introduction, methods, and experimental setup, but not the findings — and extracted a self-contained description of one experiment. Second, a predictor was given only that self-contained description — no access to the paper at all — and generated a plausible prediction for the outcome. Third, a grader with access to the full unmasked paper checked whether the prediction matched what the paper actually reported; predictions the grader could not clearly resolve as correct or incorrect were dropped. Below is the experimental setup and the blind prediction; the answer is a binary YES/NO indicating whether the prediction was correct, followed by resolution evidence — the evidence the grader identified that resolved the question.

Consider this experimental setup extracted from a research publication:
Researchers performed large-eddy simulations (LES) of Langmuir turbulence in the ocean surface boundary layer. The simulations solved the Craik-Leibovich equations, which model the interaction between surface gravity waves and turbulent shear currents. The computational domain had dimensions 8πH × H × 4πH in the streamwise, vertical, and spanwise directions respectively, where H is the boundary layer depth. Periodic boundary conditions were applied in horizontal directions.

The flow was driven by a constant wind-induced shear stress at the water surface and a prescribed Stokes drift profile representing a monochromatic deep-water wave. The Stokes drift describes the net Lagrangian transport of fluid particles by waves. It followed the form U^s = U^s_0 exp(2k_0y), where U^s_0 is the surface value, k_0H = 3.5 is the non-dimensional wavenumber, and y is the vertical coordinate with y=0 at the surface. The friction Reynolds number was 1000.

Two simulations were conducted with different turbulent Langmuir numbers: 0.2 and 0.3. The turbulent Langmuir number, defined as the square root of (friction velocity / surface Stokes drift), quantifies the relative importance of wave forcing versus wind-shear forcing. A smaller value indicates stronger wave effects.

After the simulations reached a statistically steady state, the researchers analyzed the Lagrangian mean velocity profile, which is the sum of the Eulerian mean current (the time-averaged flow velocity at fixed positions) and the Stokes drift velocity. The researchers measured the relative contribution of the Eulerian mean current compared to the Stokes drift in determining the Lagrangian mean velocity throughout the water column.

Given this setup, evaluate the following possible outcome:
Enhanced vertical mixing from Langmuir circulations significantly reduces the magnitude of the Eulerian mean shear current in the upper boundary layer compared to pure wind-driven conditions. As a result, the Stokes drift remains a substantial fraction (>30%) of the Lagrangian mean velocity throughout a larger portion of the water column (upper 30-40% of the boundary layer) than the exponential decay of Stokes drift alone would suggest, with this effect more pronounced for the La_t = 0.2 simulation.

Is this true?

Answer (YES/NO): NO